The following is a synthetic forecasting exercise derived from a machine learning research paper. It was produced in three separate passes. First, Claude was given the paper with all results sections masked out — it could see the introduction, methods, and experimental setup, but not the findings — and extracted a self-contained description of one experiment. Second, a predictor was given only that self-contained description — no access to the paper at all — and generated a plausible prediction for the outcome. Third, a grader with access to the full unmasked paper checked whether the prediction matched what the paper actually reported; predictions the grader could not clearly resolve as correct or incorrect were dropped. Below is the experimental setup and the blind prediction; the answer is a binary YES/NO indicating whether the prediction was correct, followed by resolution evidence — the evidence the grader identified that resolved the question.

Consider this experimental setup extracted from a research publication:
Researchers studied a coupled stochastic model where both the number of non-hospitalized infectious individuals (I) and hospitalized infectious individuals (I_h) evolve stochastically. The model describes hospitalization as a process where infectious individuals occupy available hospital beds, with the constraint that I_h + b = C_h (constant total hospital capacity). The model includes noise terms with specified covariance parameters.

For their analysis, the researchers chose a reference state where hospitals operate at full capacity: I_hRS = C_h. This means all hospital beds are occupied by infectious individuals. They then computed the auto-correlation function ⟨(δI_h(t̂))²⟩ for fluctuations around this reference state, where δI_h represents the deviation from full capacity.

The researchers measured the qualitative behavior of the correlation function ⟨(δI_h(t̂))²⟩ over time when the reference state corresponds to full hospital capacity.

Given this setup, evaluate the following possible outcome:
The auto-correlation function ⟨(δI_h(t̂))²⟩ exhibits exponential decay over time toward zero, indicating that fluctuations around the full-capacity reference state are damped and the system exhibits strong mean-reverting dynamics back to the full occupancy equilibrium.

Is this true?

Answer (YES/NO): NO